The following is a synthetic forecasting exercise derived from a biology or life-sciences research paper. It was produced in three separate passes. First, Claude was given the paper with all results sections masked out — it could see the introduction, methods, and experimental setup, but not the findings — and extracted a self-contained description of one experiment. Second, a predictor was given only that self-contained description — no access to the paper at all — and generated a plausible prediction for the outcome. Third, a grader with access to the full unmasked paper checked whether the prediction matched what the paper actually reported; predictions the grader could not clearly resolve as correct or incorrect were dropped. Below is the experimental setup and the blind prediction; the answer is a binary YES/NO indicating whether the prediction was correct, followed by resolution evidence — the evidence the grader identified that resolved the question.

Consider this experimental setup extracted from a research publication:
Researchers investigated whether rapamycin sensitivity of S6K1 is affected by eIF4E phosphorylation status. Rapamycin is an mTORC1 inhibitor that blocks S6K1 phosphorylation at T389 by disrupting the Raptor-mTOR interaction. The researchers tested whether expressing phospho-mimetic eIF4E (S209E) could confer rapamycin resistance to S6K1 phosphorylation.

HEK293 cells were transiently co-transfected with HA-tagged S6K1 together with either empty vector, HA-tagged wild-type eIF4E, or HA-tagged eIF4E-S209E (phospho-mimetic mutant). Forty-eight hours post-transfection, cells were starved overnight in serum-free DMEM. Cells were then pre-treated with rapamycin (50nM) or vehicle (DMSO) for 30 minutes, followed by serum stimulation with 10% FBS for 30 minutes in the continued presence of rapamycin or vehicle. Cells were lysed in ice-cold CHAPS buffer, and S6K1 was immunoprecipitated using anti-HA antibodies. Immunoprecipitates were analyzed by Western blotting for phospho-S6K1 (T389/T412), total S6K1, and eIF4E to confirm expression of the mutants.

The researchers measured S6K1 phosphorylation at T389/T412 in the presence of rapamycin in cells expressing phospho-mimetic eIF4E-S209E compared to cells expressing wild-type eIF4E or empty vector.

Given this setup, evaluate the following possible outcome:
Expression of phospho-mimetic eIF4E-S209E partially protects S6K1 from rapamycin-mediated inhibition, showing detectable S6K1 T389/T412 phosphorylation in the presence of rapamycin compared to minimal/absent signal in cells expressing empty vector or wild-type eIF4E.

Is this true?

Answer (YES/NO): NO